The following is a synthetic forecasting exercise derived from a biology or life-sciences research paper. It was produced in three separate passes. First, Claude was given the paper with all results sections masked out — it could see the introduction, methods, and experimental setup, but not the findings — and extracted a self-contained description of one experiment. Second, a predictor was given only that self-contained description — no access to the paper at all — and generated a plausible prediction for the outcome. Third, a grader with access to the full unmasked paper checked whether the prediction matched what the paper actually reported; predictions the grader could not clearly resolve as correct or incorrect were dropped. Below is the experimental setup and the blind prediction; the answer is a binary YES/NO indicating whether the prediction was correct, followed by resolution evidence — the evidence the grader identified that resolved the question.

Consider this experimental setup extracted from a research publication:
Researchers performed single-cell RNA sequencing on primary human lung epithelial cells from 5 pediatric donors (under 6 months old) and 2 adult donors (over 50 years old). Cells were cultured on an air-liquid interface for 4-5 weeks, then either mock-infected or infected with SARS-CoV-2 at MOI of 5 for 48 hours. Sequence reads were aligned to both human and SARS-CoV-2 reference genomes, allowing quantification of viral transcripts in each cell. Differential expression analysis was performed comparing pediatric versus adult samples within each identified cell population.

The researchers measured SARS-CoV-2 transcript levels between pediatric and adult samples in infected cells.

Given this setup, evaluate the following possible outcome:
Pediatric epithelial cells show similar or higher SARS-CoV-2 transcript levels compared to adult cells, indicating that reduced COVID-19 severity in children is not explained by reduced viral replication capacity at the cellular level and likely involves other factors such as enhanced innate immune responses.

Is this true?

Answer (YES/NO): YES